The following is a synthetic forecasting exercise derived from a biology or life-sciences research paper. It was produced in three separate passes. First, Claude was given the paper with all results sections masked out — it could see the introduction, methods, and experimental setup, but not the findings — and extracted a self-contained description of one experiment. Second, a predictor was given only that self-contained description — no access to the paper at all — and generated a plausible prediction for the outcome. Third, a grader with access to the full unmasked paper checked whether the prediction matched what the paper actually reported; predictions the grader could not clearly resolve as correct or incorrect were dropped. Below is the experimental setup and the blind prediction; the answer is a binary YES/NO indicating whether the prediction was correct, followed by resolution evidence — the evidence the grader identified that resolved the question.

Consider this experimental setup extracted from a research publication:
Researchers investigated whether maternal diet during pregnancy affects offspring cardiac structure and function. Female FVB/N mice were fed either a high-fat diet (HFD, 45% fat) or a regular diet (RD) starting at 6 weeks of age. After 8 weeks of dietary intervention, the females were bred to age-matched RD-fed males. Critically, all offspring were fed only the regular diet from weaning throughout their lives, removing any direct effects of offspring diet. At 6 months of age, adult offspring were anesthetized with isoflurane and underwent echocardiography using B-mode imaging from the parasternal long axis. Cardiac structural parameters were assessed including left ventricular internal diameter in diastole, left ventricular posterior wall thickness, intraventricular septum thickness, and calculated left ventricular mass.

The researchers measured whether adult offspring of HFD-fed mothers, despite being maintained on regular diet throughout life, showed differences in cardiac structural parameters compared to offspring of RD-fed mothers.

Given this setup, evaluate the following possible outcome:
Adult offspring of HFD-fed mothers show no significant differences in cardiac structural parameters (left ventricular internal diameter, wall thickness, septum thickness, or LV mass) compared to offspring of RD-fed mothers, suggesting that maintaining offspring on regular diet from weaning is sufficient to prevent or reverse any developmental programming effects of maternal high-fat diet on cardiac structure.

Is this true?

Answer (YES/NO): NO